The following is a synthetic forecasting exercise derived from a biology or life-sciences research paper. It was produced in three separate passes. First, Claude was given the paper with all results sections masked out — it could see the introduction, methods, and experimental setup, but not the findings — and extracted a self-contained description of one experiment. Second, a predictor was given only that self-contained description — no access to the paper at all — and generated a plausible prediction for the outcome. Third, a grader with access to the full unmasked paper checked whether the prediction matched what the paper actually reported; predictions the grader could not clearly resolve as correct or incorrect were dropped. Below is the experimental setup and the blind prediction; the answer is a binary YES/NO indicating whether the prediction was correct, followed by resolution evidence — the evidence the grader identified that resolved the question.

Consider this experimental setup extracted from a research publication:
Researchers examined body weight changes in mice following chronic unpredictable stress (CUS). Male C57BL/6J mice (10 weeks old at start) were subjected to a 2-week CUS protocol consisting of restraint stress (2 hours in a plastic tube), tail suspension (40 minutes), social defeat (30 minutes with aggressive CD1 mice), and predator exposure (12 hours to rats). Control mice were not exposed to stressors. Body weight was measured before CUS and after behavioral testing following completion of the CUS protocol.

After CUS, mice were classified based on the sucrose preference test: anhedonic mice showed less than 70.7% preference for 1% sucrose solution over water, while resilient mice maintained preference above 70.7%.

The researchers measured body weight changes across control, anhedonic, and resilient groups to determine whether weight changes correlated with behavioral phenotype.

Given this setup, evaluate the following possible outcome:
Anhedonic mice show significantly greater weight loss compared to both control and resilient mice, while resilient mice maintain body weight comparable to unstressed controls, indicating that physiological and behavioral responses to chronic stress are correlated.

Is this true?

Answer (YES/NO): NO